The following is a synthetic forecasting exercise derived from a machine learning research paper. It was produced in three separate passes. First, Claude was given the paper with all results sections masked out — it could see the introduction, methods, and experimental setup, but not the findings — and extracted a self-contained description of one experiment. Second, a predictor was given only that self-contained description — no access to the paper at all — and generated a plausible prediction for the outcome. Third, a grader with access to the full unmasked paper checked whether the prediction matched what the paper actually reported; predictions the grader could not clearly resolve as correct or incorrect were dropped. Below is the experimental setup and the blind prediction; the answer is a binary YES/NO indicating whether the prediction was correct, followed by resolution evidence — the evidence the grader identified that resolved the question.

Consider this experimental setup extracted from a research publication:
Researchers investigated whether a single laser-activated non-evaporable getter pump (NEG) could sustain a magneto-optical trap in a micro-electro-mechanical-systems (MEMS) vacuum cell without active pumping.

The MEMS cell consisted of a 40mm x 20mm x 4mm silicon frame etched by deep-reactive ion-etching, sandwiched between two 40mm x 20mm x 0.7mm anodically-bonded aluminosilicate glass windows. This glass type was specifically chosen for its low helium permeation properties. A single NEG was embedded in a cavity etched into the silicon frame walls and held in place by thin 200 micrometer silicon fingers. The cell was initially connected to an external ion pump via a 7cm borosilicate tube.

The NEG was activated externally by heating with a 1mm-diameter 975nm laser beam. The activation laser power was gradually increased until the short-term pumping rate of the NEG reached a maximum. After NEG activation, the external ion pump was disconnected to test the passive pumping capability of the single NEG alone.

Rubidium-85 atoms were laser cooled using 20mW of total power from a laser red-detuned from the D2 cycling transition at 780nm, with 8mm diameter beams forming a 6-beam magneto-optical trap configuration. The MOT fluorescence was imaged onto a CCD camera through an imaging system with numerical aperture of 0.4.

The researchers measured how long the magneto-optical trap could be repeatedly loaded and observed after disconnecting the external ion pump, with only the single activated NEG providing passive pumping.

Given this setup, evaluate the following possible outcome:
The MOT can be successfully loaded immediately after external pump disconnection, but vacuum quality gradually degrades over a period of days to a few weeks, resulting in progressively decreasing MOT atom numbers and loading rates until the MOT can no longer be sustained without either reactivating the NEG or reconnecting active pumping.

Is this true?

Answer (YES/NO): NO